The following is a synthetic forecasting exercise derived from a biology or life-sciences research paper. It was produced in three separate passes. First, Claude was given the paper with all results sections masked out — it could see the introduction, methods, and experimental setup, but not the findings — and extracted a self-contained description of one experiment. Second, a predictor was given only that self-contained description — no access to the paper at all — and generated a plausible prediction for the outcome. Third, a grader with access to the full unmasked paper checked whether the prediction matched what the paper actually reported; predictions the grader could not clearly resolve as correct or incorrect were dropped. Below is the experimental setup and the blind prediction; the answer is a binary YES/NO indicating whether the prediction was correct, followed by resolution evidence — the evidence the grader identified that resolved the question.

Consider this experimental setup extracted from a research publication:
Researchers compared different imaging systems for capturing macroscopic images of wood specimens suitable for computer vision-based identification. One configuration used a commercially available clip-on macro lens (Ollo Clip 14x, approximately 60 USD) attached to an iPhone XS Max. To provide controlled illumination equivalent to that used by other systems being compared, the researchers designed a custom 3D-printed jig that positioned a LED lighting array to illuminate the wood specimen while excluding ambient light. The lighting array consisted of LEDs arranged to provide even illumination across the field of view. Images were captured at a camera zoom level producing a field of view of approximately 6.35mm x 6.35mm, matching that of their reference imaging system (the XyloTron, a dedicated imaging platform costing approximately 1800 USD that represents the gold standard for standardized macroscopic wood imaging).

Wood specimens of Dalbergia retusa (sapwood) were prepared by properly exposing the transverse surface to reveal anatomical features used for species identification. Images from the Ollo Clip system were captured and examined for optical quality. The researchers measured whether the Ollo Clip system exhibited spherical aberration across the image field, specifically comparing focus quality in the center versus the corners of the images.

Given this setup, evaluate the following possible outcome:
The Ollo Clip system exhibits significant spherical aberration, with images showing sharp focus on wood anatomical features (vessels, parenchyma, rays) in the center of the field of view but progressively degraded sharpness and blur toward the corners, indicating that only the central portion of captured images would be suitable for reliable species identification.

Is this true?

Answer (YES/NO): YES